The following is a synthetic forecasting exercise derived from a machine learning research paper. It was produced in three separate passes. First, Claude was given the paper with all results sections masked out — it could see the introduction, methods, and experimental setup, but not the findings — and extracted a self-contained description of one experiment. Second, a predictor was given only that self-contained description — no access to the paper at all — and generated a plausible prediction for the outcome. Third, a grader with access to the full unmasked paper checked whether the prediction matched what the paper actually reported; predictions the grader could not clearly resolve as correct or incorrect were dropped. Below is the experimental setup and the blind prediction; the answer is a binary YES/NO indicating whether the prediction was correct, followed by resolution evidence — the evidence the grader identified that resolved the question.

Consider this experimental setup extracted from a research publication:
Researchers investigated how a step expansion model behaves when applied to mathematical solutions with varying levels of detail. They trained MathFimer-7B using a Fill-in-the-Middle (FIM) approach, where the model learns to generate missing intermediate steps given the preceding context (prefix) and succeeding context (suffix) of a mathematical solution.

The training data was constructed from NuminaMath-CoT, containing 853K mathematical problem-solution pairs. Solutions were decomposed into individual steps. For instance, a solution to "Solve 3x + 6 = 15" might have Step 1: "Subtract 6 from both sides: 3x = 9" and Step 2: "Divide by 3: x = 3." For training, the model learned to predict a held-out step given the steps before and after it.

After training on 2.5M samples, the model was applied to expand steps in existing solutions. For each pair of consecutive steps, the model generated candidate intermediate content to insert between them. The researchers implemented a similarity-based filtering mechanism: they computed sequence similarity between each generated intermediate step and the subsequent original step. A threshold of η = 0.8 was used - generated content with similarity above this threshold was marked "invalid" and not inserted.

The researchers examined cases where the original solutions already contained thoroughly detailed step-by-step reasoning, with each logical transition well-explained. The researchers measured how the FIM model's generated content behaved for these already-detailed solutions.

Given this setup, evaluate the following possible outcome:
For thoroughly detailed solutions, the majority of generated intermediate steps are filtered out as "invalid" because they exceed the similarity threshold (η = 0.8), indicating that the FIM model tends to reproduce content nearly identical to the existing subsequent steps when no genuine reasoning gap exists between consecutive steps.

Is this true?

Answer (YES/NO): YES